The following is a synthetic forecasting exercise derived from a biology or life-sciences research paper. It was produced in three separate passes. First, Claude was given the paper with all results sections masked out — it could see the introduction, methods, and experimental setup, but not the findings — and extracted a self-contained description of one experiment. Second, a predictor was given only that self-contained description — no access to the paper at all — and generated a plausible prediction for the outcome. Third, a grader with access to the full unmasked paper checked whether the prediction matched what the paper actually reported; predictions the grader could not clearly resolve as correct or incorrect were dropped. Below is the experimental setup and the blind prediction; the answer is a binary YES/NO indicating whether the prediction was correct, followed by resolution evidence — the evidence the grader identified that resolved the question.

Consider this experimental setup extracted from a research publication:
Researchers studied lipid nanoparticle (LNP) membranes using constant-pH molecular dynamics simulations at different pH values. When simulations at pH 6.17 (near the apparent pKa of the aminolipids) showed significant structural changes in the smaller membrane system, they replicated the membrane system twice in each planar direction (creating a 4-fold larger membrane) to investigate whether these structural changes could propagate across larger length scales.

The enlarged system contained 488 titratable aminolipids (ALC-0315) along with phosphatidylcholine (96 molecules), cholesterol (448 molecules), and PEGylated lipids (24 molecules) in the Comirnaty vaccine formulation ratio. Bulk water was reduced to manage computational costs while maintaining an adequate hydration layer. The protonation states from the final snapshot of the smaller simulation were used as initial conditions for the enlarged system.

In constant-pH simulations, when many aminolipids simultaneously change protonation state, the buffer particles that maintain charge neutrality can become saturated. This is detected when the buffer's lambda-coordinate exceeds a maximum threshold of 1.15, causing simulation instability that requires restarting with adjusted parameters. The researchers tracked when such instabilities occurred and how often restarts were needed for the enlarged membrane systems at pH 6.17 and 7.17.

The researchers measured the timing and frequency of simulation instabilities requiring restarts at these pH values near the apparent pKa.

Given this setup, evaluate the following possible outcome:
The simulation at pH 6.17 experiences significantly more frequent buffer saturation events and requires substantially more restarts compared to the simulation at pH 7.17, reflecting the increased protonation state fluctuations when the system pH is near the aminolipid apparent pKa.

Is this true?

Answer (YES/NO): NO